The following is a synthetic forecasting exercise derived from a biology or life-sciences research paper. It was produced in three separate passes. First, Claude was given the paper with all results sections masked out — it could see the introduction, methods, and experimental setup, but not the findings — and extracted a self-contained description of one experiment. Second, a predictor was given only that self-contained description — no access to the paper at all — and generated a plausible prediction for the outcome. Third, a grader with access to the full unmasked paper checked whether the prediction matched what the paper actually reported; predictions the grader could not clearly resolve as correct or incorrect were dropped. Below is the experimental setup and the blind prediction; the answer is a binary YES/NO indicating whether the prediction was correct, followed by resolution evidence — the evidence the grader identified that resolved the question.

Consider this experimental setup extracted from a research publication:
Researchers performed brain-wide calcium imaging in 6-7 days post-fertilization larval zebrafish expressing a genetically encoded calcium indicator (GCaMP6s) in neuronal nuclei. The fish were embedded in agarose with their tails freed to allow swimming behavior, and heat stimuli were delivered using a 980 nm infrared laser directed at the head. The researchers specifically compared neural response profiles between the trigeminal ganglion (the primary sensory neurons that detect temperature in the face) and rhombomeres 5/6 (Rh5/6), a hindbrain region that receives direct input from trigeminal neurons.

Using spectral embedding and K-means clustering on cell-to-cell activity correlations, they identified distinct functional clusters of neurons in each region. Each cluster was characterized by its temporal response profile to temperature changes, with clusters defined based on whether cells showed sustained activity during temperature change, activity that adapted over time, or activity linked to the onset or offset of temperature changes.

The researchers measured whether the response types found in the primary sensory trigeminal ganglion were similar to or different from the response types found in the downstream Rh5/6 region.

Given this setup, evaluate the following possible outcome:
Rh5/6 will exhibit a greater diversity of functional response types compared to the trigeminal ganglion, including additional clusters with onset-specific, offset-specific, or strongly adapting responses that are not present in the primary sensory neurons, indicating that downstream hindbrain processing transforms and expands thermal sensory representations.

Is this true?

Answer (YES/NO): YES